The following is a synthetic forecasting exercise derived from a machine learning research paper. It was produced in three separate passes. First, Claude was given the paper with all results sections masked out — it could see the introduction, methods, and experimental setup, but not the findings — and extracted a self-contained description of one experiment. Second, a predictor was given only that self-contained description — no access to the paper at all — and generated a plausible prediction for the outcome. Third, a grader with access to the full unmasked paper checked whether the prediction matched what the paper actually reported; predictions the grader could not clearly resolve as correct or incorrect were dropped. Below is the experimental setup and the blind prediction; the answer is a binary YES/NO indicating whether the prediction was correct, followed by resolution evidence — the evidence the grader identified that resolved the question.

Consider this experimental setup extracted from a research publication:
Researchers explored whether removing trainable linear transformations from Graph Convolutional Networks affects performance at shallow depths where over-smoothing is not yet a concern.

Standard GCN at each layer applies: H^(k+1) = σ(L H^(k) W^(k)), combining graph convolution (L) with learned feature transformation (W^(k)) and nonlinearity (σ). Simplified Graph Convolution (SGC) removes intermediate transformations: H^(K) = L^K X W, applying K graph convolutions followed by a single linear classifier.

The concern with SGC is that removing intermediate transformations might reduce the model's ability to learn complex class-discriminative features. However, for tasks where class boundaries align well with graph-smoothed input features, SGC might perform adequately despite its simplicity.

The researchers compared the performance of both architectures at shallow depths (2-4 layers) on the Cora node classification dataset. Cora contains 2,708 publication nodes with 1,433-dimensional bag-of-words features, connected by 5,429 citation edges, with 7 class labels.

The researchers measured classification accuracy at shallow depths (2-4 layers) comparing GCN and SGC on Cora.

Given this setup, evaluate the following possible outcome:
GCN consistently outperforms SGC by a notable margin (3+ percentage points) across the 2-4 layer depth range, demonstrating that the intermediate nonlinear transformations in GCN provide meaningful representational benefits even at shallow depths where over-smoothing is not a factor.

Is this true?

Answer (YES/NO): NO